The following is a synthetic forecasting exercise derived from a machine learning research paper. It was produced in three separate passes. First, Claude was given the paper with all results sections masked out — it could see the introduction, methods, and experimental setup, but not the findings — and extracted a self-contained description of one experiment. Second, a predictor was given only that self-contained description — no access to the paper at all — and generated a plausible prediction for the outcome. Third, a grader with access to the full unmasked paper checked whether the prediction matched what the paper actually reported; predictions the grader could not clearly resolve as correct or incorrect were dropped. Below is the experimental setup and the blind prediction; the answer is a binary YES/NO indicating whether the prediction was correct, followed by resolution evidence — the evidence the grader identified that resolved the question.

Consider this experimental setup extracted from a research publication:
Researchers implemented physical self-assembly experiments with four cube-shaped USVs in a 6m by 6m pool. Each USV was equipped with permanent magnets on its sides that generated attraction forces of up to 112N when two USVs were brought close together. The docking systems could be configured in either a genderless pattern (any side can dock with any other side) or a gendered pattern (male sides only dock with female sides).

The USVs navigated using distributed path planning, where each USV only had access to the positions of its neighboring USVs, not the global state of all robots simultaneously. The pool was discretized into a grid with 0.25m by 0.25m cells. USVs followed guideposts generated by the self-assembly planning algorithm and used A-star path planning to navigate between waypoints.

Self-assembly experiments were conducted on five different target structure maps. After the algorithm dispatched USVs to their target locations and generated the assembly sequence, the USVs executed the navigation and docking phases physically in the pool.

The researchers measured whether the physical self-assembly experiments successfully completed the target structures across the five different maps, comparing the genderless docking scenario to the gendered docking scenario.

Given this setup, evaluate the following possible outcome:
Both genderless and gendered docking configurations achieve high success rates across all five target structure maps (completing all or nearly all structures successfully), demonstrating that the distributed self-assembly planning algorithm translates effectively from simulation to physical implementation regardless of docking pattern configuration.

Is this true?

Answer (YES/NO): YES